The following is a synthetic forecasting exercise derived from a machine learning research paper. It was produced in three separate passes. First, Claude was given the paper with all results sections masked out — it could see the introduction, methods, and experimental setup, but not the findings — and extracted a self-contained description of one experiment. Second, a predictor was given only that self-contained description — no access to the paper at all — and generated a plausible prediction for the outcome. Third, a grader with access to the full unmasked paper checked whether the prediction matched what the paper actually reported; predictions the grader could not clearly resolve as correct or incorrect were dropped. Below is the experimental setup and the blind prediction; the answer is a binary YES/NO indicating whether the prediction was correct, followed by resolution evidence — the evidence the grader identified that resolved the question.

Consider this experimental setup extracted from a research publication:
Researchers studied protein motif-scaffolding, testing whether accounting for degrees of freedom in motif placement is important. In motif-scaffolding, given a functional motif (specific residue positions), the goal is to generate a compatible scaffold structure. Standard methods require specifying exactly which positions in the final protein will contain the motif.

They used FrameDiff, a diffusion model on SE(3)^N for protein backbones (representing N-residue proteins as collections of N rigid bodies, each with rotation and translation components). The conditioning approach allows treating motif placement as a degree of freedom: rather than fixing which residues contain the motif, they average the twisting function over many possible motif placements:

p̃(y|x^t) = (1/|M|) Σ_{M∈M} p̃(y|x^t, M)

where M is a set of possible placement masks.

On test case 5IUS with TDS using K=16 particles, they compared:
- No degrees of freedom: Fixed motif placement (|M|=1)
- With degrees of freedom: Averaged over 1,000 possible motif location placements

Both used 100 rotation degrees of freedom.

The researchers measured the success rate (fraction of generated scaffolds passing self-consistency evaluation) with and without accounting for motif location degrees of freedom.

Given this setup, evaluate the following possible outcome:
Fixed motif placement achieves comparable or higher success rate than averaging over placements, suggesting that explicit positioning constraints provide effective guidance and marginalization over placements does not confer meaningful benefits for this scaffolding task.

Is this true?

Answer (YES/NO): NO